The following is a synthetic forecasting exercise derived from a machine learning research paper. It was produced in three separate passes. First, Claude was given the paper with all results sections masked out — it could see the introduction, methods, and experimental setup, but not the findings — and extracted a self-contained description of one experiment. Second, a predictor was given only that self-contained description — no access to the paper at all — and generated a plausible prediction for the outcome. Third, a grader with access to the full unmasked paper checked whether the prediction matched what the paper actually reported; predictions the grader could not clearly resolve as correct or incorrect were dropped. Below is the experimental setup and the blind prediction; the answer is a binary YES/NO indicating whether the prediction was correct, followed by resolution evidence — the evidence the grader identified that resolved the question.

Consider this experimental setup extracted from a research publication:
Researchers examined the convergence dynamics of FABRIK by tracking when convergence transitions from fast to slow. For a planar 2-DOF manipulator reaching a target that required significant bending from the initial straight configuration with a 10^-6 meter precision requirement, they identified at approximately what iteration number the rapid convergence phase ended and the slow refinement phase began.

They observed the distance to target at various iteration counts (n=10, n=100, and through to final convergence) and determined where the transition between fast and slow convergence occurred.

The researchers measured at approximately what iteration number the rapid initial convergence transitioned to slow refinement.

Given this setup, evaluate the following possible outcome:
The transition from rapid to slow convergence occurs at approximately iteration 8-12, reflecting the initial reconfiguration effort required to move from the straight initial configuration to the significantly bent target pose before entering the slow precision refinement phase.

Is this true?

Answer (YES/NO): YES